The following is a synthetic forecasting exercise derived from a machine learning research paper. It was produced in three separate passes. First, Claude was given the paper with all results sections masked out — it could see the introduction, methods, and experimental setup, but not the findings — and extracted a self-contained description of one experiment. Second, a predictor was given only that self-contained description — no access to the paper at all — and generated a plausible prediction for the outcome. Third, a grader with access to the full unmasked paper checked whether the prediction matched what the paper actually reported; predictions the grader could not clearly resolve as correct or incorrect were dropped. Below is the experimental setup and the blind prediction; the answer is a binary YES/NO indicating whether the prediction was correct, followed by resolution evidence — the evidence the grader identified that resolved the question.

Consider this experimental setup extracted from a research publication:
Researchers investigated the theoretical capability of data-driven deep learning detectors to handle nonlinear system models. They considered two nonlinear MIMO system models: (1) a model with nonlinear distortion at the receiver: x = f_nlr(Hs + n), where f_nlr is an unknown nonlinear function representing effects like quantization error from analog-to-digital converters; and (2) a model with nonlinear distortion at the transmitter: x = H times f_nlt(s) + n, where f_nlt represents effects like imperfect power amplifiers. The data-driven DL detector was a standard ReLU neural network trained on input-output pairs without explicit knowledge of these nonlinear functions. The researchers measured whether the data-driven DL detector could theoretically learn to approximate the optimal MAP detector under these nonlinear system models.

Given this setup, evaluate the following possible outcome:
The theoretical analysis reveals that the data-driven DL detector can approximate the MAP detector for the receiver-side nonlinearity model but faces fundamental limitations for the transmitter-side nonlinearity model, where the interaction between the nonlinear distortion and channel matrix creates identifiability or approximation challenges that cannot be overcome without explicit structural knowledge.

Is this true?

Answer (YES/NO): NO